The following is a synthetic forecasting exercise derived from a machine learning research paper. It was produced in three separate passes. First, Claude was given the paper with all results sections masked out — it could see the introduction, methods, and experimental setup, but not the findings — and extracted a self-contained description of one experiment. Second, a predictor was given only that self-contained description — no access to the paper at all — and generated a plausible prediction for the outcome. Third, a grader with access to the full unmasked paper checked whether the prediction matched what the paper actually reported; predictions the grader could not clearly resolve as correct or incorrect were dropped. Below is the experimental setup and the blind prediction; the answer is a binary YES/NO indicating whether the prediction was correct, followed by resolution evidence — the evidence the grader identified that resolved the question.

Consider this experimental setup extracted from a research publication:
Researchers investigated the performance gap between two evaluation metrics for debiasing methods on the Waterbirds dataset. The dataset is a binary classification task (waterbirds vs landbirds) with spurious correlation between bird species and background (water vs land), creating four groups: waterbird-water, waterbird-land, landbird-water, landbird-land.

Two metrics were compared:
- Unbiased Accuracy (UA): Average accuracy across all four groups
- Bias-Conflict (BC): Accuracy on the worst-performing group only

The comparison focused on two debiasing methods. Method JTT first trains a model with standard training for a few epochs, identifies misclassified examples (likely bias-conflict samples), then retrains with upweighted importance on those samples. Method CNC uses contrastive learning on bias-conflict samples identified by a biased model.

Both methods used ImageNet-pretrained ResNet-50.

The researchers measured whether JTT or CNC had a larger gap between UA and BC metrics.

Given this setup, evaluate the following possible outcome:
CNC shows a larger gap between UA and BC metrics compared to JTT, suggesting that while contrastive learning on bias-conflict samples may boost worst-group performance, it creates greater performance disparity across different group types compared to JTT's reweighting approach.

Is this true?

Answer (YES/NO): NO